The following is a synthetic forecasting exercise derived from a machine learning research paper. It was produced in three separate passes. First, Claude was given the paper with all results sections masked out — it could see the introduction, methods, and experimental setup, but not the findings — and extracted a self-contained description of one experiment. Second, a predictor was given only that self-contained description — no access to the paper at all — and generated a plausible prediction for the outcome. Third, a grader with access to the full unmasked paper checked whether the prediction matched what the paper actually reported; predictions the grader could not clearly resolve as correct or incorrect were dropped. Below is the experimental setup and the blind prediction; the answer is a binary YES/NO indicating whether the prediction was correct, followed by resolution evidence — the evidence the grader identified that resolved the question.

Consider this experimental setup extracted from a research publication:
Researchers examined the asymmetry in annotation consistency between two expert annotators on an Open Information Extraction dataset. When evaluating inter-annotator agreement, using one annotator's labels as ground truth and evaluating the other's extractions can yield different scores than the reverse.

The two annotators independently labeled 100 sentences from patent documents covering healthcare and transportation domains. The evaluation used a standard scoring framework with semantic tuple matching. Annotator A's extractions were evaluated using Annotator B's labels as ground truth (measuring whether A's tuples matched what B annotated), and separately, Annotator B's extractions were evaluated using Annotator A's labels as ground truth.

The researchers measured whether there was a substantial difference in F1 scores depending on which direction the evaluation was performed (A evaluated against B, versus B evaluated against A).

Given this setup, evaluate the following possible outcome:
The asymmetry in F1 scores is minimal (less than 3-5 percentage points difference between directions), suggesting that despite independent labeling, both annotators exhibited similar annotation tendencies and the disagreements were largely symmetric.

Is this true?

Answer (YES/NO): YES